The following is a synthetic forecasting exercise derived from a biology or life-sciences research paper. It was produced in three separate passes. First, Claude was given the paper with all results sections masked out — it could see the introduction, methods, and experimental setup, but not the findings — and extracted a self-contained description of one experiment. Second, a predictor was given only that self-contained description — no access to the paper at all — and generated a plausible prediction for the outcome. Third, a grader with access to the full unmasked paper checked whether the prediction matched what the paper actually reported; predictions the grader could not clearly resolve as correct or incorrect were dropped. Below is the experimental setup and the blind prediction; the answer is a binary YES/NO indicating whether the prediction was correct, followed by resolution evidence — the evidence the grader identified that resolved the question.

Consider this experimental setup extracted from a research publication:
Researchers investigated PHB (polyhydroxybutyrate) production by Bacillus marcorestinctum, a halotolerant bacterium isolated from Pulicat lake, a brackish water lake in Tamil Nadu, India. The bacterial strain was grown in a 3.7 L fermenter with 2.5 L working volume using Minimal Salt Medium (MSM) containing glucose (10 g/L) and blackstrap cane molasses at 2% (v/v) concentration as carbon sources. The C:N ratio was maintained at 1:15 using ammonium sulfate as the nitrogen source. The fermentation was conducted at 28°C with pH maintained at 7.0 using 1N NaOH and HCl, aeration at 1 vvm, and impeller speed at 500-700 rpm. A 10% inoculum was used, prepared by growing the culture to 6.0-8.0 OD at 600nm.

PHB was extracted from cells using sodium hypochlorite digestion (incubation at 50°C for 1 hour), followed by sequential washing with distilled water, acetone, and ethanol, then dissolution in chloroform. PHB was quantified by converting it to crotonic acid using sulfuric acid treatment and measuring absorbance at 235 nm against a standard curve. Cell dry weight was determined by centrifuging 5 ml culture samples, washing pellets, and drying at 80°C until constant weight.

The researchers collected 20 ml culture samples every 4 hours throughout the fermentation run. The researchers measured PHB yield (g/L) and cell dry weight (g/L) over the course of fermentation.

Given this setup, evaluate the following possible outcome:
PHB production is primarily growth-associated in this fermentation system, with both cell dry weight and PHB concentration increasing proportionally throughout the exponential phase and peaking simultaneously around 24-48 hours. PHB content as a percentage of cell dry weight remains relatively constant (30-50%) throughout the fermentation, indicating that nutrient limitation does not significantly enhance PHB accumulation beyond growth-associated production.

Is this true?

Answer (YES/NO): NO